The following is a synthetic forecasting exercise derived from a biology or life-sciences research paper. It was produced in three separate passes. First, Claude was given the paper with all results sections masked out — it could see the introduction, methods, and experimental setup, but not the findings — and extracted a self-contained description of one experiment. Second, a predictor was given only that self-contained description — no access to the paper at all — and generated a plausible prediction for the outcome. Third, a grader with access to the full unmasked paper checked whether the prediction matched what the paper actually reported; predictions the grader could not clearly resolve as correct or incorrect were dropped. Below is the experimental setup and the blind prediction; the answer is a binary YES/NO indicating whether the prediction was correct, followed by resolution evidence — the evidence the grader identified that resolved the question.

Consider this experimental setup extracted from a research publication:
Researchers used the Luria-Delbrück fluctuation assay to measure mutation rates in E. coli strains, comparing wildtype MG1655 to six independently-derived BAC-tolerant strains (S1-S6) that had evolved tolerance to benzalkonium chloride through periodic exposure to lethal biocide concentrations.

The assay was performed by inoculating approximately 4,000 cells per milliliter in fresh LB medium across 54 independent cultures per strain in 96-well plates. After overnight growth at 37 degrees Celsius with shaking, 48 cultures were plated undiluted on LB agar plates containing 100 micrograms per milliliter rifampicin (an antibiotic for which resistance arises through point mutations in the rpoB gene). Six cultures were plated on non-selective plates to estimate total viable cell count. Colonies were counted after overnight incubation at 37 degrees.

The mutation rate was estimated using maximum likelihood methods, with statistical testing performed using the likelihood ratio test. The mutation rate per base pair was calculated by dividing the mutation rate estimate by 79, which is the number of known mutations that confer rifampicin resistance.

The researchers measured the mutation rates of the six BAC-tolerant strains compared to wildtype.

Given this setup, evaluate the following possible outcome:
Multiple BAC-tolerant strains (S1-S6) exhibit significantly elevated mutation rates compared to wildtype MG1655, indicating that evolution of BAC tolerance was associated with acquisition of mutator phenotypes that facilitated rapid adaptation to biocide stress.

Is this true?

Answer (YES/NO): NO